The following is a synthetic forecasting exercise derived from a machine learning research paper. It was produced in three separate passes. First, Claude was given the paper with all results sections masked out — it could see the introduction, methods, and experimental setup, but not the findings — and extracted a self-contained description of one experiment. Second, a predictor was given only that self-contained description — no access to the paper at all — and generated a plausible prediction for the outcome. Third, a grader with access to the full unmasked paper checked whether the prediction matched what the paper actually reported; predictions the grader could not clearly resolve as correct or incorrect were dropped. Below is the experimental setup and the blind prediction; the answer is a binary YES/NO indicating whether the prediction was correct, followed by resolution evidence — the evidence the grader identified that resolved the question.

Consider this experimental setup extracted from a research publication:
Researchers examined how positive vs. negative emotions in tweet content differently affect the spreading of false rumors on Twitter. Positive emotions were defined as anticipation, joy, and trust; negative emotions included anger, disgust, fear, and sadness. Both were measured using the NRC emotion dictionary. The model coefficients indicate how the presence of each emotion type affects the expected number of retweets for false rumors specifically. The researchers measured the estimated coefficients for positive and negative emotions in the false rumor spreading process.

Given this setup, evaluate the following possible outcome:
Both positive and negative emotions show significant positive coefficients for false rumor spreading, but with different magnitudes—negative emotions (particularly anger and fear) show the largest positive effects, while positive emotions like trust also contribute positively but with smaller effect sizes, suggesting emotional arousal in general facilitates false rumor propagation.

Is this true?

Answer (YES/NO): NO